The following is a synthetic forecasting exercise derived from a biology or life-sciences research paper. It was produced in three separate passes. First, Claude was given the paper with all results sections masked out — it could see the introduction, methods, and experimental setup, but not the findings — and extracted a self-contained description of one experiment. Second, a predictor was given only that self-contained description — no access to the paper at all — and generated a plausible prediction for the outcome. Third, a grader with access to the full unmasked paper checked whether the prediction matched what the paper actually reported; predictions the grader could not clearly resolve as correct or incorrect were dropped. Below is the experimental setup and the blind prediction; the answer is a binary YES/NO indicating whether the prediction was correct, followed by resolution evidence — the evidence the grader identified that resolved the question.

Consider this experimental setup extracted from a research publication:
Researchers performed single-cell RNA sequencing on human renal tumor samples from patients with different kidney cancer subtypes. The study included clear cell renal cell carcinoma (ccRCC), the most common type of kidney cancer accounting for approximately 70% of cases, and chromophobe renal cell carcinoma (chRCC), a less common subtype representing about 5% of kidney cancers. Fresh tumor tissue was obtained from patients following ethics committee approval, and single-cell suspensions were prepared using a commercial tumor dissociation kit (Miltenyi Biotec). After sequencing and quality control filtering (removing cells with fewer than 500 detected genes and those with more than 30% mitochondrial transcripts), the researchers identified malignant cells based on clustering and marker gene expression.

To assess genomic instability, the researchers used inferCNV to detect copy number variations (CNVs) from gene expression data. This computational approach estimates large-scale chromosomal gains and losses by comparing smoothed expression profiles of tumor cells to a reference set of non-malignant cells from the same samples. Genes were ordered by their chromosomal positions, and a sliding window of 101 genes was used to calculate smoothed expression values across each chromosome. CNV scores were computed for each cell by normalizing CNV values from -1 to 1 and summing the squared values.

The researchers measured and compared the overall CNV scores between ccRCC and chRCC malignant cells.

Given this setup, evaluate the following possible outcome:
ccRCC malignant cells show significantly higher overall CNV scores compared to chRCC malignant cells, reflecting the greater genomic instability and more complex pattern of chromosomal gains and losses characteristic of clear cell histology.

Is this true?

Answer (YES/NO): NO